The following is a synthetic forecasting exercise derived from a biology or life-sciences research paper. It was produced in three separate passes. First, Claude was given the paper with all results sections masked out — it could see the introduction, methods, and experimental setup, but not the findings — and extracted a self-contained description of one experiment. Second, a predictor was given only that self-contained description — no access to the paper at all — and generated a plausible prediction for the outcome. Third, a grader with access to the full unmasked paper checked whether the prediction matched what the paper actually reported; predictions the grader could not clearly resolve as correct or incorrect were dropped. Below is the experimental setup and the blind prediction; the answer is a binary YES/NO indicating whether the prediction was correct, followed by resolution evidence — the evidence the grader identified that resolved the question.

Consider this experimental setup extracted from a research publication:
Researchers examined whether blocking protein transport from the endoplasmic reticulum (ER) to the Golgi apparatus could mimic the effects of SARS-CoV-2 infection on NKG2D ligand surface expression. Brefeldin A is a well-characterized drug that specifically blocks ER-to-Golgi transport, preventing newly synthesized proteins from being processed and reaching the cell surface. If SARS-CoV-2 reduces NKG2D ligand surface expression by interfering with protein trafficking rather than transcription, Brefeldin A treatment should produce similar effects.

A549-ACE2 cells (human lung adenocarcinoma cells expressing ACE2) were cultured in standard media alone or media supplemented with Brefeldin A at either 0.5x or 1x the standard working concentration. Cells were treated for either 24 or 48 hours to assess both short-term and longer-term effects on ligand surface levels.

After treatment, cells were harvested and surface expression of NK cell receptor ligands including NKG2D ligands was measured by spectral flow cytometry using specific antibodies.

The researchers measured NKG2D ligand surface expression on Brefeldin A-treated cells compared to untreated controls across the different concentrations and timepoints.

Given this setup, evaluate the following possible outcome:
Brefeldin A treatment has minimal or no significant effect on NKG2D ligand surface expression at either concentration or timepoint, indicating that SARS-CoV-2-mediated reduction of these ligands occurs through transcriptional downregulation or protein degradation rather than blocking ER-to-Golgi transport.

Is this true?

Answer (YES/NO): NO